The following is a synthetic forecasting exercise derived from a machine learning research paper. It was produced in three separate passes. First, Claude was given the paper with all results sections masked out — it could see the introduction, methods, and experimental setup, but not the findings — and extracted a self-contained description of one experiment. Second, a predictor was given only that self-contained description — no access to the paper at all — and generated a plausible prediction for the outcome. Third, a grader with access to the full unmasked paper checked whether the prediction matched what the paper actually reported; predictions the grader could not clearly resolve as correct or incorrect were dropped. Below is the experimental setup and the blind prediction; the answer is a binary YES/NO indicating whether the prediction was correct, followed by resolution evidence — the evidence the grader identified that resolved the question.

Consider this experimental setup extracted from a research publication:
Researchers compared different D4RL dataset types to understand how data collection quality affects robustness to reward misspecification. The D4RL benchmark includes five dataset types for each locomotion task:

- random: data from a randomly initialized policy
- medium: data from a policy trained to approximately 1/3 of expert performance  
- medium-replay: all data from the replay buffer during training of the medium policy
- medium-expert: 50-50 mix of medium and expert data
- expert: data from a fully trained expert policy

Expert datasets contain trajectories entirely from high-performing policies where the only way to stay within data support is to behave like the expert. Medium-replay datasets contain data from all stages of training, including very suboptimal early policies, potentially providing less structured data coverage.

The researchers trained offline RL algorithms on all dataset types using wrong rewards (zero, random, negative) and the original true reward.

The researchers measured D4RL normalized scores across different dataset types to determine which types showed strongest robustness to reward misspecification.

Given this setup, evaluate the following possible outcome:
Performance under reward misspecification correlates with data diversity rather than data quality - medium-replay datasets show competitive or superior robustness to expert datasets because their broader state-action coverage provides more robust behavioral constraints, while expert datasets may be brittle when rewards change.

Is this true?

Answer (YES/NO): NO